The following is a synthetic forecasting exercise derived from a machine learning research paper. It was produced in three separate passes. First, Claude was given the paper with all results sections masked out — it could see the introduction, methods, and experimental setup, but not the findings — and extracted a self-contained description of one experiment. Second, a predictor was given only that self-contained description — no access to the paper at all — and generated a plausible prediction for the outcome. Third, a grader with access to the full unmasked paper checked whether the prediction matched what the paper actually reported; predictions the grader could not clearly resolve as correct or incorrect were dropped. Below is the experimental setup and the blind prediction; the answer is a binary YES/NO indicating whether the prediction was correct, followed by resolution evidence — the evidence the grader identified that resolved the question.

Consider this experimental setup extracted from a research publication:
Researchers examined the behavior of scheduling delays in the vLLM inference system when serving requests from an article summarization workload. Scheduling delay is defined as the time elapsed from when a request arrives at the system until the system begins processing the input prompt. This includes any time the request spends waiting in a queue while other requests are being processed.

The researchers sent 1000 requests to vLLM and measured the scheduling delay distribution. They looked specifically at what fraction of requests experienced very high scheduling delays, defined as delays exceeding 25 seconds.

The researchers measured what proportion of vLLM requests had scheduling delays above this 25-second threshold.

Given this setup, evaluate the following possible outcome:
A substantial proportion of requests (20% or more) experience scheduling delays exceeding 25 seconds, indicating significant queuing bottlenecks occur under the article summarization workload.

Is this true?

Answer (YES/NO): YES